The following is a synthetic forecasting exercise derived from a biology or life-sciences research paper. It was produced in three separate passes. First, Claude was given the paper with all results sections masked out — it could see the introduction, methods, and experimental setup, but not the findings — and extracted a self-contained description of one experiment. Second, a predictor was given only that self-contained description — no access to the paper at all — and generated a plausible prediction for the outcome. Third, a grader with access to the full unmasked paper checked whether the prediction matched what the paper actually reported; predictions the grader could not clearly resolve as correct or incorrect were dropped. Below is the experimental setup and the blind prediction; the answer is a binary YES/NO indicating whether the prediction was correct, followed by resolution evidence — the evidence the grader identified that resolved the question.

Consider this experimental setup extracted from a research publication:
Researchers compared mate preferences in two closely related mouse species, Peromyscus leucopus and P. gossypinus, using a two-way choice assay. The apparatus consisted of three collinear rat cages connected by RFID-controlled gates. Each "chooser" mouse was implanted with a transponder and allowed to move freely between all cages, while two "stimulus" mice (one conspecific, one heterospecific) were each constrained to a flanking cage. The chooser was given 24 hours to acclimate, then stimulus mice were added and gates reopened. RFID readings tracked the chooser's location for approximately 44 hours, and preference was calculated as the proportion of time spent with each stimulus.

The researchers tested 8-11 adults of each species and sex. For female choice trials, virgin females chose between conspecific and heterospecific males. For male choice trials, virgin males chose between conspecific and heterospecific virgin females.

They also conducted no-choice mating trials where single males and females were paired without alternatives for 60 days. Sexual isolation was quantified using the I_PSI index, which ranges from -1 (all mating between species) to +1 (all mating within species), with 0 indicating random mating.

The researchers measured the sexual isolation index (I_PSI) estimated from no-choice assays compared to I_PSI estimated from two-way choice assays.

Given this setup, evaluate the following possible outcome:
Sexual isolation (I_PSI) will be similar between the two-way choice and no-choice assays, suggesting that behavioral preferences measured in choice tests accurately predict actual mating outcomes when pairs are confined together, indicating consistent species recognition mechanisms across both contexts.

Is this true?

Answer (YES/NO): NO